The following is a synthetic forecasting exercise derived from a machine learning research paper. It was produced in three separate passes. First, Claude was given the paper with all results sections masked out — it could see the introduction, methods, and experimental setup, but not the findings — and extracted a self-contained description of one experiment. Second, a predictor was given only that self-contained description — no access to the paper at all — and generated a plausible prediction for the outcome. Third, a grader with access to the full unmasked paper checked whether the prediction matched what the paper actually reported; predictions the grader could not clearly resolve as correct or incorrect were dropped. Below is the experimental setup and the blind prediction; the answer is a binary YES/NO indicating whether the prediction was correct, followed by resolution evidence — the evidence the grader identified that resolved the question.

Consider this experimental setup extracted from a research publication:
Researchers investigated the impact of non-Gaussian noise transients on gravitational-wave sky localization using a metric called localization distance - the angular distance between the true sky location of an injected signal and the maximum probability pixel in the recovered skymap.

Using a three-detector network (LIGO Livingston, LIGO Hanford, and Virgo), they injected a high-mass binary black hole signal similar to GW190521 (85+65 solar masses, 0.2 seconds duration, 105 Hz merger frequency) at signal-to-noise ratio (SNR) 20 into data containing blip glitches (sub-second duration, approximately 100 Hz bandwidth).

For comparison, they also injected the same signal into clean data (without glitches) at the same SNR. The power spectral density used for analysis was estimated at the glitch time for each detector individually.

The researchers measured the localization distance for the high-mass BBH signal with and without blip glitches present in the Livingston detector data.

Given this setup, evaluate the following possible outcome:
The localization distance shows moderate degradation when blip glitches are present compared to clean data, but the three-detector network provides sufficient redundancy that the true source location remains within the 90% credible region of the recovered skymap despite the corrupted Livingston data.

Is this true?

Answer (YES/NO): NO